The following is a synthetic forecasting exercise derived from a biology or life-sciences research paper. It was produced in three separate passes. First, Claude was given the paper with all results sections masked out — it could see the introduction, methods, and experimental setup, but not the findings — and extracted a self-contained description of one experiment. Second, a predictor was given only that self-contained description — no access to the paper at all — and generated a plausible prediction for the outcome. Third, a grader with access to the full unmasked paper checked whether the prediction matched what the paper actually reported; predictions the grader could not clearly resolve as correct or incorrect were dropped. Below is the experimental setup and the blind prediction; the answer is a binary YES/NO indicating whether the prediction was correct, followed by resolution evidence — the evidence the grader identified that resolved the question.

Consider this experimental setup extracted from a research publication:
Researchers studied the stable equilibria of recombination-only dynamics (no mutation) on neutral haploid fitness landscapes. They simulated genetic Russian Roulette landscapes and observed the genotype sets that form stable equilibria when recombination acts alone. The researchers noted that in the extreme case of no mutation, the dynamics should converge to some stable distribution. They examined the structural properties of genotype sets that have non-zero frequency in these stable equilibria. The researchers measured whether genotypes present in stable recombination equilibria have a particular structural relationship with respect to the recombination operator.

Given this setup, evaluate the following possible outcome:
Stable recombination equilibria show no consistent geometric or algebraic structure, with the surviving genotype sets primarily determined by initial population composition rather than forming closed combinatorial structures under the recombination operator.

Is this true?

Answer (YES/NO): NO